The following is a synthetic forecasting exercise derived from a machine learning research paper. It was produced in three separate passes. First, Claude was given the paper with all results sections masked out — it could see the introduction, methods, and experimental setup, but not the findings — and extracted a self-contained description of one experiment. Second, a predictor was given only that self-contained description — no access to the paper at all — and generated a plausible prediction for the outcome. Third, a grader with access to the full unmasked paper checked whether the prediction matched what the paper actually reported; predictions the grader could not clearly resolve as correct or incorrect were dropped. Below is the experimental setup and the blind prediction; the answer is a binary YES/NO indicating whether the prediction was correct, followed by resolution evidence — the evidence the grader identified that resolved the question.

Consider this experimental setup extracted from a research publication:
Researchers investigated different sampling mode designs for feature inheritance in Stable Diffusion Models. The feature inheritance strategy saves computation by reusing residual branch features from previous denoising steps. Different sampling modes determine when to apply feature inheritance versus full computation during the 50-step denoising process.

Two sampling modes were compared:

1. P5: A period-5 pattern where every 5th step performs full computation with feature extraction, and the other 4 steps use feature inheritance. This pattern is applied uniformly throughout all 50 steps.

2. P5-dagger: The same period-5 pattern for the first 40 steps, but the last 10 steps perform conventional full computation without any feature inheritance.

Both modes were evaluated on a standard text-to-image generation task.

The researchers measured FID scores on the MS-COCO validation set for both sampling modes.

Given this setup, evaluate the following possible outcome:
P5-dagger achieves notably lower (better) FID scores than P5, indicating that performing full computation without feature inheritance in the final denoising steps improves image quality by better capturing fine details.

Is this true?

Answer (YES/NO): YES